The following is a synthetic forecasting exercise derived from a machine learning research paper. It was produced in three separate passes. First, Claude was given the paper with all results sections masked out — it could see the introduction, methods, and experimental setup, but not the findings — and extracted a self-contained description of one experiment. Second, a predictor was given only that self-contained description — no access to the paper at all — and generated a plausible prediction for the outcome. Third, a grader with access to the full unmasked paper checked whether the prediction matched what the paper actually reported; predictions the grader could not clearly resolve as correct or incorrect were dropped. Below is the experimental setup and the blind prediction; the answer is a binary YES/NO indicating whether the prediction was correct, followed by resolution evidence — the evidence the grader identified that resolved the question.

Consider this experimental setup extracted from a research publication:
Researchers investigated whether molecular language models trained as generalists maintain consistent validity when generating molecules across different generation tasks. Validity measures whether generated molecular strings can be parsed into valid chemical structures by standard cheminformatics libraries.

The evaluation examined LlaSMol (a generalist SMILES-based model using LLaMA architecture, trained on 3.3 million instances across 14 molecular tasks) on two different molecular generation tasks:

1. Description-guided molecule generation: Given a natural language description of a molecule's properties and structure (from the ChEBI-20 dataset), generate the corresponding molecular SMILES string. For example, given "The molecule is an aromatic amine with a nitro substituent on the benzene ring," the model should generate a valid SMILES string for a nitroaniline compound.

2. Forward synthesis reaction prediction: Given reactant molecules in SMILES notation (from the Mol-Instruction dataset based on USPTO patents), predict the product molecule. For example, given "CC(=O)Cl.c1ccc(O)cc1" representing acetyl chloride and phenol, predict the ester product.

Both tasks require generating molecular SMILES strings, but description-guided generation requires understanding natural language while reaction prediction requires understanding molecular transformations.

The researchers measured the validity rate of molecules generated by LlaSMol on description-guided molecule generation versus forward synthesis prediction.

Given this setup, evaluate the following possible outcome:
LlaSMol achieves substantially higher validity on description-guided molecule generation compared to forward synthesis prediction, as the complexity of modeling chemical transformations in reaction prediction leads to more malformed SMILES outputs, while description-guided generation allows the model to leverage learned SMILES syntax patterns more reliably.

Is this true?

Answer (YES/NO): NO